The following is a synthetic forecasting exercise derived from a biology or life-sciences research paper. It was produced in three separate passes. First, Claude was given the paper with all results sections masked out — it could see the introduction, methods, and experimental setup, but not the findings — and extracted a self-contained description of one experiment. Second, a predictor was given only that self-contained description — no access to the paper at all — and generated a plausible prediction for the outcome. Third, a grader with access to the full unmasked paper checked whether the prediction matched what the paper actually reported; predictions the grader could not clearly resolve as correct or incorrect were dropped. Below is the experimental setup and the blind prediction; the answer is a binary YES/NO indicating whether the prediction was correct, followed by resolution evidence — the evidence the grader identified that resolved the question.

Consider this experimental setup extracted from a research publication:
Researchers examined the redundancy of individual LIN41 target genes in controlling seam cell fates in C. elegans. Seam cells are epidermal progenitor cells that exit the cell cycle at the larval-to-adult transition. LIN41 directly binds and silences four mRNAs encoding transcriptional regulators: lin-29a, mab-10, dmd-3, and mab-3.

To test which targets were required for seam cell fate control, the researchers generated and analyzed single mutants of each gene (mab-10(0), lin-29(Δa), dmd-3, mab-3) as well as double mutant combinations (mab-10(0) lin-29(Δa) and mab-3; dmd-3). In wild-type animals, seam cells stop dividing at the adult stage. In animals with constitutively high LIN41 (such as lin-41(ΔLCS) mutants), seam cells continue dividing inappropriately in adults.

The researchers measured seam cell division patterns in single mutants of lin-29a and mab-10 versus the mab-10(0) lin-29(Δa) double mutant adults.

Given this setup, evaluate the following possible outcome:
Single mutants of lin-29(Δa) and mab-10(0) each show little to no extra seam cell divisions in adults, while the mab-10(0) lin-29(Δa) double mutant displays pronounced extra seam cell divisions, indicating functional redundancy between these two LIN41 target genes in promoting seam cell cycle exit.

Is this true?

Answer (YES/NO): YES